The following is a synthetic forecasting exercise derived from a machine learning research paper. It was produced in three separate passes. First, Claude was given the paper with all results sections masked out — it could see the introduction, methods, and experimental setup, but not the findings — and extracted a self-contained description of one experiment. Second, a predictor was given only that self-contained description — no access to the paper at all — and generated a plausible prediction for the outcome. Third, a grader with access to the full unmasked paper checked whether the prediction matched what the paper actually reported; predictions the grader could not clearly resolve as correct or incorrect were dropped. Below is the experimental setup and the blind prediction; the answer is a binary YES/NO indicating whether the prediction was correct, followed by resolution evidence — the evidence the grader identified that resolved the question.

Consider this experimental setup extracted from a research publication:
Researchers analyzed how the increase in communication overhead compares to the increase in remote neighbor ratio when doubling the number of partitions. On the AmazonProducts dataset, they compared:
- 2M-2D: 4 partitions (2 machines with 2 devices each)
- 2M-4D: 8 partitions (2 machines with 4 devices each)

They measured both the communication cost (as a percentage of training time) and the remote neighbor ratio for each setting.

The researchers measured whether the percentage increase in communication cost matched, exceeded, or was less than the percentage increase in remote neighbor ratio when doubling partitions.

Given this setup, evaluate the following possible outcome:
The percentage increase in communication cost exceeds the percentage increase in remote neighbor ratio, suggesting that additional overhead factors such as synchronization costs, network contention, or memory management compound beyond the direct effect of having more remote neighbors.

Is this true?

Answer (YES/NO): NO